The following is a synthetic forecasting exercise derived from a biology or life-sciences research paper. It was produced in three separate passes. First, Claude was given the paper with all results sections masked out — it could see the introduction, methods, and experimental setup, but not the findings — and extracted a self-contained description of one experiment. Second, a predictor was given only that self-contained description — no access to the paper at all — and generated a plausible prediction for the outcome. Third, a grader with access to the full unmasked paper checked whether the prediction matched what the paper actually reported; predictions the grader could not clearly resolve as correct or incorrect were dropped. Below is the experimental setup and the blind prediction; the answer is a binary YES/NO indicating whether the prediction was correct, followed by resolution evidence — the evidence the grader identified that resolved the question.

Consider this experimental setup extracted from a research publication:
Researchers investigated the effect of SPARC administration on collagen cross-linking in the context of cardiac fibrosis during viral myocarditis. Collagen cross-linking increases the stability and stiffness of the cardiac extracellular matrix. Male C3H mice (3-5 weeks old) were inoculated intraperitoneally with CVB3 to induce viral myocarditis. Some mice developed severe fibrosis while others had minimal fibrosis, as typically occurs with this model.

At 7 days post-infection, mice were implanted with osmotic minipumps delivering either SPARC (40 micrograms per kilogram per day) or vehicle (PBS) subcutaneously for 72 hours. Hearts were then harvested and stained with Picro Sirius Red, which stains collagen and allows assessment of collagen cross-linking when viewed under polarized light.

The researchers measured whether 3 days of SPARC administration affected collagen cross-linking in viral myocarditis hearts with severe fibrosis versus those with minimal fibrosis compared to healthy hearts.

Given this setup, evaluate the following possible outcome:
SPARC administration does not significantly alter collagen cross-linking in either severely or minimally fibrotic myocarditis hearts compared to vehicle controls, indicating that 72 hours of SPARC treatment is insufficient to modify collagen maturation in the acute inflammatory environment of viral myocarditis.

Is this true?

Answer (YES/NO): NO